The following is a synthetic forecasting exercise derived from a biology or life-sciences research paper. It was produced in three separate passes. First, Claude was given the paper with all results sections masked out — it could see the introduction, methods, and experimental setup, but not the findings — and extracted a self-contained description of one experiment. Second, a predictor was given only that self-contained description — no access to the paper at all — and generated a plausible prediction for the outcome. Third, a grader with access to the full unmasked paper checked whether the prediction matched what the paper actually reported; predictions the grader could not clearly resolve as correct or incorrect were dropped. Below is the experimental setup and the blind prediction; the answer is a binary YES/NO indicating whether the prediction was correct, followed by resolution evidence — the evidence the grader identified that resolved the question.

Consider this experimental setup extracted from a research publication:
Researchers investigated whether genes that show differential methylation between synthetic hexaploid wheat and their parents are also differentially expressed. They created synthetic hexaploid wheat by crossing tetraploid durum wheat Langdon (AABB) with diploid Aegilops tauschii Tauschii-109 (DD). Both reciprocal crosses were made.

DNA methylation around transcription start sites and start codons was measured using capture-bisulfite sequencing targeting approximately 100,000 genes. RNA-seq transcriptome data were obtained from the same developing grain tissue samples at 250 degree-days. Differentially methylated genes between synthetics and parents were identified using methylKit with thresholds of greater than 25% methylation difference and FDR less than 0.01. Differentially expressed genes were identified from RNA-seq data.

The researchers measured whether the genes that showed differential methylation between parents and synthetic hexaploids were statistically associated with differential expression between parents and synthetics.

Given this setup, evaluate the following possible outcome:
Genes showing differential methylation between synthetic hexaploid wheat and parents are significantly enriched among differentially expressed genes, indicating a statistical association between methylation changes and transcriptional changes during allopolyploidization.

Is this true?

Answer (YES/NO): NO